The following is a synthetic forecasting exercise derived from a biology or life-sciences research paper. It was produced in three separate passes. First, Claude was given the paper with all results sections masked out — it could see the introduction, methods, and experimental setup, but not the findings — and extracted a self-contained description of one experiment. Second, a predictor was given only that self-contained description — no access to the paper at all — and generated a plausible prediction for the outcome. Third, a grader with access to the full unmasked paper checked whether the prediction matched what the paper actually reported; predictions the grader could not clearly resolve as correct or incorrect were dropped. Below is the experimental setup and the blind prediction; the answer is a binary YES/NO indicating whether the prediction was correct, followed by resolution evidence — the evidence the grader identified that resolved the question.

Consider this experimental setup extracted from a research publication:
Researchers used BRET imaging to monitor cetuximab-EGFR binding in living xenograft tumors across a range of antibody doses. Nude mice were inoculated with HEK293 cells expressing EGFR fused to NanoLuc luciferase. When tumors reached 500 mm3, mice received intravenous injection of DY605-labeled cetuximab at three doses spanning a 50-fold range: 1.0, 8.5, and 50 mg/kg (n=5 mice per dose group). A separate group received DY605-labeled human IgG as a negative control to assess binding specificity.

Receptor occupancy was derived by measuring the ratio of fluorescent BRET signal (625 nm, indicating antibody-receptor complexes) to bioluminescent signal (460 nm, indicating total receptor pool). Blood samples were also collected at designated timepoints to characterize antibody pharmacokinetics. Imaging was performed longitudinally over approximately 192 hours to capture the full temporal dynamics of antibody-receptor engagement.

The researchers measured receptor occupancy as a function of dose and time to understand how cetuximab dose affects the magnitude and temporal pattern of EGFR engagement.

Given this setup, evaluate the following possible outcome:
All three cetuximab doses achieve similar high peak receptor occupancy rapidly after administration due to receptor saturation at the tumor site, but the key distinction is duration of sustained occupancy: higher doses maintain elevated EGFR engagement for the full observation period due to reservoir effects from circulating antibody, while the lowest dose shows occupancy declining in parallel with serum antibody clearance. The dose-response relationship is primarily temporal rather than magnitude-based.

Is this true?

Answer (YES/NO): NO